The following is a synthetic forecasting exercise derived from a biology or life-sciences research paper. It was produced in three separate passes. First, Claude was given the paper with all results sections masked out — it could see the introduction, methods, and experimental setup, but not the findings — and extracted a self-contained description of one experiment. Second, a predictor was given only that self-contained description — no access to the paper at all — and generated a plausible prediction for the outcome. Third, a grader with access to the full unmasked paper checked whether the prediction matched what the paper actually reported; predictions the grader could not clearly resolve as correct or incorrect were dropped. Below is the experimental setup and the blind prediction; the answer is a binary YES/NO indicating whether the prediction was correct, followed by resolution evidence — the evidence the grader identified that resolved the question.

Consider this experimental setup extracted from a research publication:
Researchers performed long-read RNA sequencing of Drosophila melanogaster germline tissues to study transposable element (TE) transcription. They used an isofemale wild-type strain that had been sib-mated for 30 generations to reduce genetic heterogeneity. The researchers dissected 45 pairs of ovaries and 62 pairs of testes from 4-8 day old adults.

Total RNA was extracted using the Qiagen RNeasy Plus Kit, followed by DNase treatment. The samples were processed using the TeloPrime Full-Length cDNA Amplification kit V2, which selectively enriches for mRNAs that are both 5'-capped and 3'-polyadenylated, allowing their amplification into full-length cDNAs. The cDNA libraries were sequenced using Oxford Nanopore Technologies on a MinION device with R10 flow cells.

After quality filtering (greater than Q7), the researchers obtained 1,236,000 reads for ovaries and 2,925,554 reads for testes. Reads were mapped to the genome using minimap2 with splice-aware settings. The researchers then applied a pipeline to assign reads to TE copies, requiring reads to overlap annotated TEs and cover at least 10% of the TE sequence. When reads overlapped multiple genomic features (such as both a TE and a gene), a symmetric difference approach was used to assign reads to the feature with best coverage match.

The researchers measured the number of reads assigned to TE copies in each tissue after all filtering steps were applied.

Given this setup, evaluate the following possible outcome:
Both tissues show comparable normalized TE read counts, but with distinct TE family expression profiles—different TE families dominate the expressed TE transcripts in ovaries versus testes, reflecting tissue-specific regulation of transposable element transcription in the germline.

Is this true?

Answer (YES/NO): NO